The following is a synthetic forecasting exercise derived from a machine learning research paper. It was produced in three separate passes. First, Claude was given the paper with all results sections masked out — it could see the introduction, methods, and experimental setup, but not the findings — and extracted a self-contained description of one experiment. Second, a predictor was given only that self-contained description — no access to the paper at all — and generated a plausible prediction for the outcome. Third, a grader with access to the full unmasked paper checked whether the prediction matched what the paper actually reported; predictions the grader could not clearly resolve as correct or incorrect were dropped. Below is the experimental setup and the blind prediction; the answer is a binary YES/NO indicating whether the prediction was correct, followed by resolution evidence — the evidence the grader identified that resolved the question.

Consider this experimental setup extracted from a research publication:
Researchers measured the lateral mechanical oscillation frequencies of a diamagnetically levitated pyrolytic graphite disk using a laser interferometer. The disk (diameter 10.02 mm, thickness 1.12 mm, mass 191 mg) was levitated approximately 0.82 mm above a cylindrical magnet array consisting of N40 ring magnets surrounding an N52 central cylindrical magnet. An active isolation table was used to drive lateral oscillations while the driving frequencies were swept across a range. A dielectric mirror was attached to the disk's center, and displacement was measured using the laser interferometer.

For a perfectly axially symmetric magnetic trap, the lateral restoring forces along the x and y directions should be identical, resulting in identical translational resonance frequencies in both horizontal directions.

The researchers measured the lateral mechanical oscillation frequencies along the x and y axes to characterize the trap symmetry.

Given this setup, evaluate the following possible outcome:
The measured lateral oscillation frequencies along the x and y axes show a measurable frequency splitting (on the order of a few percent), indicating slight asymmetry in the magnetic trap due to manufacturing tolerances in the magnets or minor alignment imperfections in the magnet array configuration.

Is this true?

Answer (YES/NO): YES